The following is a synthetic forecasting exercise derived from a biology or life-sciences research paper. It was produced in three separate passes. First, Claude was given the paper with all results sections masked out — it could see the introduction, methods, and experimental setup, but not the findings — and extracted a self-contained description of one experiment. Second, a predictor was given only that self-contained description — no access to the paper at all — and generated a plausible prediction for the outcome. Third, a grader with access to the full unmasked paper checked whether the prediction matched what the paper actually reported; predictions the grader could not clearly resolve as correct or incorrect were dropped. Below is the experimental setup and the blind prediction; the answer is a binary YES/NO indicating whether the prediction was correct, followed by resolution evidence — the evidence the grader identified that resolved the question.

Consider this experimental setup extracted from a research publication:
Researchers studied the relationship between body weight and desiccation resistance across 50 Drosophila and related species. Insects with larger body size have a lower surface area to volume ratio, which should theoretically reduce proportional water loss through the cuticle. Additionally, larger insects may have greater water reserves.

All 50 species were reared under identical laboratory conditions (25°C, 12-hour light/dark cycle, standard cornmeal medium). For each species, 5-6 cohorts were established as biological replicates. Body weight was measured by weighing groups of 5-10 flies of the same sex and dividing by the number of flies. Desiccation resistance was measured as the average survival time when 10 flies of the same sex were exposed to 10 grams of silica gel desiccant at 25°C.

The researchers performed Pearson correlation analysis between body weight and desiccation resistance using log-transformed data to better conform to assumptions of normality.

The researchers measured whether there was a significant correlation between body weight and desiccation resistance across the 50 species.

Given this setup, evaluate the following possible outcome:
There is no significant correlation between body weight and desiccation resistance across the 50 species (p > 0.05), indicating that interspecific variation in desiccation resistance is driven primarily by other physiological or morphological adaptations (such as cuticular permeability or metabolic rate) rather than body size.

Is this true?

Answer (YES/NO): NO